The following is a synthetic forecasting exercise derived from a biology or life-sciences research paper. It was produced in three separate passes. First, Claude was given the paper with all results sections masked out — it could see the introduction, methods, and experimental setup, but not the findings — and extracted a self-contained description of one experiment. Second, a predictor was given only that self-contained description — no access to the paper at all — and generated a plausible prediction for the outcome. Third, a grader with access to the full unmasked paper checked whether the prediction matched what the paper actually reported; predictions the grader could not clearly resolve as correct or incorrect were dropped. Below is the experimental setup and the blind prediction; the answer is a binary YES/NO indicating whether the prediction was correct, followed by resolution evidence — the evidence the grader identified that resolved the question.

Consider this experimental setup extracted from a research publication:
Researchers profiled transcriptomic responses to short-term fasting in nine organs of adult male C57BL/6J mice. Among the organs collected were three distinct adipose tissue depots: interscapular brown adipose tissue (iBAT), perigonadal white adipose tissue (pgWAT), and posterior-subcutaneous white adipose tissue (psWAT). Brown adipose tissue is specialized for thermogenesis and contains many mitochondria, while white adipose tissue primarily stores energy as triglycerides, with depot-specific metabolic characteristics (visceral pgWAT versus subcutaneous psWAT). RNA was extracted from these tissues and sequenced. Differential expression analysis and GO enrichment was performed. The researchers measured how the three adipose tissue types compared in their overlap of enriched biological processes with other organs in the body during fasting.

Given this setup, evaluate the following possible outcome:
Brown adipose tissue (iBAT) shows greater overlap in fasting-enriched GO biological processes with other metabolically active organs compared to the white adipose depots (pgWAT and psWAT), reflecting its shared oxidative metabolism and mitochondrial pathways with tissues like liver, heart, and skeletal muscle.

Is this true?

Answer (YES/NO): NO